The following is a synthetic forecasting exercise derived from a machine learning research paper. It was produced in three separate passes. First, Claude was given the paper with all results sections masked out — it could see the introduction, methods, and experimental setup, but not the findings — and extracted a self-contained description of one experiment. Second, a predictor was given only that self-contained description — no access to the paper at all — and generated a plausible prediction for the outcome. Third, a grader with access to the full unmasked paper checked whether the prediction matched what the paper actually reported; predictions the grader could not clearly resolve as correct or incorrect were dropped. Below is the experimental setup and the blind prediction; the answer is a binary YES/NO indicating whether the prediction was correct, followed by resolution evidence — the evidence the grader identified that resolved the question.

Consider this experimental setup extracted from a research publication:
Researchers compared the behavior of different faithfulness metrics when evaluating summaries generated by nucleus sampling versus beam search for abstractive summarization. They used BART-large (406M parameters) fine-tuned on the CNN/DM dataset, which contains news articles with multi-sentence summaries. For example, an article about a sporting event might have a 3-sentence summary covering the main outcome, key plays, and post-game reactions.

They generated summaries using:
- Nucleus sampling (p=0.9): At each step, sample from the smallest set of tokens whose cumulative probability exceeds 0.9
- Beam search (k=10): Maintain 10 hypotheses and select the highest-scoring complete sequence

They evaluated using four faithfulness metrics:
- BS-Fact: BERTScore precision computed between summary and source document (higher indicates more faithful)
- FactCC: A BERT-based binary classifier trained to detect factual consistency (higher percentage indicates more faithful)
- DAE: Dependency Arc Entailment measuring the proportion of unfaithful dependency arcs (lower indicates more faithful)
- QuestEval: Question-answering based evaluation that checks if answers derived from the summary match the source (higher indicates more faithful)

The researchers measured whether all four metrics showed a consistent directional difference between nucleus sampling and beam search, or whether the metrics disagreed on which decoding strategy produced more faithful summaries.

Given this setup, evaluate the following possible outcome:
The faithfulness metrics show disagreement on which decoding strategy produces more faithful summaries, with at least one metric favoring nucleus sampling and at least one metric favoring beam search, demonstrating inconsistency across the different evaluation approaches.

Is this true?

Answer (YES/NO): NO